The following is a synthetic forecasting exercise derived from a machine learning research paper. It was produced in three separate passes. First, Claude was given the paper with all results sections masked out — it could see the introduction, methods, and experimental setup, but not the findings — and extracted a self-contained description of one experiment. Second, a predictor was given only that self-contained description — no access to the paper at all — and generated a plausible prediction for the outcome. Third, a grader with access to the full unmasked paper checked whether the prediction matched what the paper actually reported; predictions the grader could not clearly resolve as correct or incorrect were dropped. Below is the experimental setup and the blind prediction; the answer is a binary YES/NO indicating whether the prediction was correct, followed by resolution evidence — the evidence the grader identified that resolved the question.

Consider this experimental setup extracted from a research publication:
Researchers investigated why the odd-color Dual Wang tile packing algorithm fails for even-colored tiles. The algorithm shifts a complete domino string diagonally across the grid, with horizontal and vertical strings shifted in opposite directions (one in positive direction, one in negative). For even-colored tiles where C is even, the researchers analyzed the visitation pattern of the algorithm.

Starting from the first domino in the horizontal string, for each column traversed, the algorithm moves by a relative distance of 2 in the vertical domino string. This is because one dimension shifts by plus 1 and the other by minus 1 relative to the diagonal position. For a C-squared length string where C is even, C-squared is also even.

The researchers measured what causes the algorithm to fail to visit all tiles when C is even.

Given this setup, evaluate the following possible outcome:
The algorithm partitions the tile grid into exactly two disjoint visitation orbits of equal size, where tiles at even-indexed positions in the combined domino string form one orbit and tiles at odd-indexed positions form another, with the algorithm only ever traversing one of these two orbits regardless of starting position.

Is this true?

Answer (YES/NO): YES